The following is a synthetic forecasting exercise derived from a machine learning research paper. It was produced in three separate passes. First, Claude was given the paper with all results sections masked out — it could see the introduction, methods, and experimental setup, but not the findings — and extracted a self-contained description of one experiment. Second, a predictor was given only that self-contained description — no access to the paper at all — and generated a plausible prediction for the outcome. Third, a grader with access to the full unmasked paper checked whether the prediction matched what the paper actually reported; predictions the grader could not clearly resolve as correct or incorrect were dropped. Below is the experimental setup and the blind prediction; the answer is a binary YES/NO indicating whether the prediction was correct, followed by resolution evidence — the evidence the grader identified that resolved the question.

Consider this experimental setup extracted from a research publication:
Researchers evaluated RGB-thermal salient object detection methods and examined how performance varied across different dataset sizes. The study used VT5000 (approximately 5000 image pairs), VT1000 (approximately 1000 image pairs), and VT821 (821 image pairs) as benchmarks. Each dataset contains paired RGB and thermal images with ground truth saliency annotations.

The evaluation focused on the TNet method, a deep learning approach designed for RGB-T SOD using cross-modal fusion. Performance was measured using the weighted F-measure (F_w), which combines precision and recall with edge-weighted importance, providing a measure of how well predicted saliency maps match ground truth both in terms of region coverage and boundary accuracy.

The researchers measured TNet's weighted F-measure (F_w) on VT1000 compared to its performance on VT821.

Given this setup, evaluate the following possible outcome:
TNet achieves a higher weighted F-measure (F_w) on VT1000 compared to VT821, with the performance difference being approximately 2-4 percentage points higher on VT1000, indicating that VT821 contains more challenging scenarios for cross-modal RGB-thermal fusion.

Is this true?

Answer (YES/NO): NO